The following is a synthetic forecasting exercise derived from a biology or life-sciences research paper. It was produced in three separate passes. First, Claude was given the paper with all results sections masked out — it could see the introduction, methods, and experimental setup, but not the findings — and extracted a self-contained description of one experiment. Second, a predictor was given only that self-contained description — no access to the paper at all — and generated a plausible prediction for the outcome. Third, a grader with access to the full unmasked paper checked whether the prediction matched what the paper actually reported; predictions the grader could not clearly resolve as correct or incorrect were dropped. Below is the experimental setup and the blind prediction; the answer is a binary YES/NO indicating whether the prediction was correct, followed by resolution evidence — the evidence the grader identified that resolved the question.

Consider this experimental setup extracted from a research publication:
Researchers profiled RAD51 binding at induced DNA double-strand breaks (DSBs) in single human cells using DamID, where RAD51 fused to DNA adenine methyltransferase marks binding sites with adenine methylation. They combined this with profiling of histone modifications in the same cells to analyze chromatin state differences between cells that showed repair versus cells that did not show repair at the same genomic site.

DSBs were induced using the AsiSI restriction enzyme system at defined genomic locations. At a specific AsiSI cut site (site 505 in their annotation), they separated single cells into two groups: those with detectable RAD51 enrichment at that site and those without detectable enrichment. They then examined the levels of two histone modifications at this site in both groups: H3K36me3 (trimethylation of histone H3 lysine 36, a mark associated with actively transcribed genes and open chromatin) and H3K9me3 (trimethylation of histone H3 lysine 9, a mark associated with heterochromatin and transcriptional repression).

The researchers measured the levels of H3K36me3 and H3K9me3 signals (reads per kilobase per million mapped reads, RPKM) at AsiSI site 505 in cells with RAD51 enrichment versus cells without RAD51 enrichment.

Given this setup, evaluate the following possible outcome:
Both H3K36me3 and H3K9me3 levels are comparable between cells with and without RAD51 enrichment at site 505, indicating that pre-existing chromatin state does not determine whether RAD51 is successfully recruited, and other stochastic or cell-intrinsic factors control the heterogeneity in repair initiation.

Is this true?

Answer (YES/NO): NO